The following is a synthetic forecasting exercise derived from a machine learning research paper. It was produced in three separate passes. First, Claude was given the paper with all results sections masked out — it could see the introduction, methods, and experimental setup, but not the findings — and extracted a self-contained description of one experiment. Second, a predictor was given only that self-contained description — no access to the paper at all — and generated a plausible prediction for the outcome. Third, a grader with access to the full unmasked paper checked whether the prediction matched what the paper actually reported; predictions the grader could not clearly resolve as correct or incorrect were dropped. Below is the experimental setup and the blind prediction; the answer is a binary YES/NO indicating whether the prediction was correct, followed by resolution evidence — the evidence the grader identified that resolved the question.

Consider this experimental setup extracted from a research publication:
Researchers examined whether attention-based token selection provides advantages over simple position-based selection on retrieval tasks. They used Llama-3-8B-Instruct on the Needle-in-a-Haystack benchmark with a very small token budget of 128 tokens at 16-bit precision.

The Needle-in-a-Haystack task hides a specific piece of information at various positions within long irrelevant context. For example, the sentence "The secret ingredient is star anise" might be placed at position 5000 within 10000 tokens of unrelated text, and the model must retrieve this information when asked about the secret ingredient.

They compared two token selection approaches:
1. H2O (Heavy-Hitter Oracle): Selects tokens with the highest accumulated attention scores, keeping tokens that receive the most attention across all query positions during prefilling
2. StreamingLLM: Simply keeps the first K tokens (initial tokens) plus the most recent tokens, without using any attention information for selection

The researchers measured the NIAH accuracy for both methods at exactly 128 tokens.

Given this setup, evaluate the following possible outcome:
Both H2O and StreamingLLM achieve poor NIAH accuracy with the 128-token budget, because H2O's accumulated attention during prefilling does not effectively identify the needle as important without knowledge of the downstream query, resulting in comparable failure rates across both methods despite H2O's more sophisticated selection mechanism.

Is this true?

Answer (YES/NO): NO